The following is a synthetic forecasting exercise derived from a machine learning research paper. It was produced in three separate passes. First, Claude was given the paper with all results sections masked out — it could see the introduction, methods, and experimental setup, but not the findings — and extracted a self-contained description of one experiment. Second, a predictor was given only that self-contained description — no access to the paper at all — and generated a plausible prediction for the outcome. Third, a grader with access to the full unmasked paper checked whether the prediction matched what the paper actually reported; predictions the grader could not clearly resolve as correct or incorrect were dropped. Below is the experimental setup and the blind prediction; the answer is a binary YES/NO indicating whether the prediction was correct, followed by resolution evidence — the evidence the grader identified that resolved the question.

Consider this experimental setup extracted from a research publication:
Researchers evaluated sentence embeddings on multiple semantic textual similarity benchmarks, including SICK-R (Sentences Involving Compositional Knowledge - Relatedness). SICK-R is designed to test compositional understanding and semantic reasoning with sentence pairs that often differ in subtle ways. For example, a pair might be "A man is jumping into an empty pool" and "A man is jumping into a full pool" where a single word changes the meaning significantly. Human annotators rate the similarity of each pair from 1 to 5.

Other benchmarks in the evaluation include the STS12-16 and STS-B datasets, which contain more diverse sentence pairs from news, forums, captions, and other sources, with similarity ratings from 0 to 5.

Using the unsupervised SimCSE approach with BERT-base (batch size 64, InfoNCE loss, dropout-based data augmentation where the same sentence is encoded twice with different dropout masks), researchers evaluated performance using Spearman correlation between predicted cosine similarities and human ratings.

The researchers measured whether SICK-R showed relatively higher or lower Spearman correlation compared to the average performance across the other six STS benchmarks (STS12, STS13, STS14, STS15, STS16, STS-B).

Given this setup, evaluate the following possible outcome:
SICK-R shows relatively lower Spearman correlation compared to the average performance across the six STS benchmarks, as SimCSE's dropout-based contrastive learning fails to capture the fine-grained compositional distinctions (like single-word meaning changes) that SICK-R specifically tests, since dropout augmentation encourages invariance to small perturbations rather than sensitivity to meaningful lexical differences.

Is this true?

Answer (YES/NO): YES